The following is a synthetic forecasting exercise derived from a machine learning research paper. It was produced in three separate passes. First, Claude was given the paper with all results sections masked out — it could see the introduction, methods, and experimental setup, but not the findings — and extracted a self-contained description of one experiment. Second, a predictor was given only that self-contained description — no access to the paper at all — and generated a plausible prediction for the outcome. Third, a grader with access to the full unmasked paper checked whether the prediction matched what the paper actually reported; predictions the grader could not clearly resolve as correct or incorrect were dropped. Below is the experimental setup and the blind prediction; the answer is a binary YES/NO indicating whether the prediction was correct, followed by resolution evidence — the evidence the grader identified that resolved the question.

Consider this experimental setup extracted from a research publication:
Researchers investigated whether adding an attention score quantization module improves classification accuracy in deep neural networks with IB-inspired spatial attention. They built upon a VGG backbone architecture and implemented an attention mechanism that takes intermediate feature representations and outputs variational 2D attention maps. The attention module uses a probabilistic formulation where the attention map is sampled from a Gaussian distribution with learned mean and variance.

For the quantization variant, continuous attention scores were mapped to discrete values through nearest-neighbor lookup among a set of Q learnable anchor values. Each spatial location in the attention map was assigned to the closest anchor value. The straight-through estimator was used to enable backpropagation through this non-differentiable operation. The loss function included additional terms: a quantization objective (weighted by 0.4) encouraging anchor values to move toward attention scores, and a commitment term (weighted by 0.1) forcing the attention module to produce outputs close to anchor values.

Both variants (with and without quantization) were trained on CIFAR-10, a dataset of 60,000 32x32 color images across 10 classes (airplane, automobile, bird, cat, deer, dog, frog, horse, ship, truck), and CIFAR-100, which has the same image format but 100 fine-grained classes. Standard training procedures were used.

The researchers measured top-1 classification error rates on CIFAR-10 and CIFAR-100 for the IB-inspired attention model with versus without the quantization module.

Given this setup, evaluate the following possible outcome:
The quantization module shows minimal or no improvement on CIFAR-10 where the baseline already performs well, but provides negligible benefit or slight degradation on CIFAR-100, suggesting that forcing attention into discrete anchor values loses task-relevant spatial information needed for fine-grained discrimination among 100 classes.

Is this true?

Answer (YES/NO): NO